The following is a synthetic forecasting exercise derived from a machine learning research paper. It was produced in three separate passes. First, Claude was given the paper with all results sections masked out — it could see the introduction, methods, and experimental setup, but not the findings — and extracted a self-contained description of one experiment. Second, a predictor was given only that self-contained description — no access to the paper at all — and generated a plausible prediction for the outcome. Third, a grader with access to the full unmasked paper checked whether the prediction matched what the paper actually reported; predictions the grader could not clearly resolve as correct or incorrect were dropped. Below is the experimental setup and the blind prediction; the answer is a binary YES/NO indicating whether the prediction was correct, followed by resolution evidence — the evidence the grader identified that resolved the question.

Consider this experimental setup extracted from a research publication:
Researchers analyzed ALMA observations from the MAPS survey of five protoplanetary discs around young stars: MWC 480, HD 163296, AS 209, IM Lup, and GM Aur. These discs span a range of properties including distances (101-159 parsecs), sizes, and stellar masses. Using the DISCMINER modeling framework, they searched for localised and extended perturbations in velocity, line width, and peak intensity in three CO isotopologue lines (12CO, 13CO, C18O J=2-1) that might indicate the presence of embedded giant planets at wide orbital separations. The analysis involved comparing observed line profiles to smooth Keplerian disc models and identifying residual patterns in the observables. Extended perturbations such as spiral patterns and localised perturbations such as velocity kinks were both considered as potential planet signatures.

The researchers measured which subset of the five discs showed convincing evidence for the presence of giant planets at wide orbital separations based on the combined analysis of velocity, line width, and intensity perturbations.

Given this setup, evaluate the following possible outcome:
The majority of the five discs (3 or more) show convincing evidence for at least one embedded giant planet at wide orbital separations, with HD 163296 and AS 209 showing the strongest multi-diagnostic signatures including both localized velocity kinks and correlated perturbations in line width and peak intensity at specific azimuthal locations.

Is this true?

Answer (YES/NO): NO